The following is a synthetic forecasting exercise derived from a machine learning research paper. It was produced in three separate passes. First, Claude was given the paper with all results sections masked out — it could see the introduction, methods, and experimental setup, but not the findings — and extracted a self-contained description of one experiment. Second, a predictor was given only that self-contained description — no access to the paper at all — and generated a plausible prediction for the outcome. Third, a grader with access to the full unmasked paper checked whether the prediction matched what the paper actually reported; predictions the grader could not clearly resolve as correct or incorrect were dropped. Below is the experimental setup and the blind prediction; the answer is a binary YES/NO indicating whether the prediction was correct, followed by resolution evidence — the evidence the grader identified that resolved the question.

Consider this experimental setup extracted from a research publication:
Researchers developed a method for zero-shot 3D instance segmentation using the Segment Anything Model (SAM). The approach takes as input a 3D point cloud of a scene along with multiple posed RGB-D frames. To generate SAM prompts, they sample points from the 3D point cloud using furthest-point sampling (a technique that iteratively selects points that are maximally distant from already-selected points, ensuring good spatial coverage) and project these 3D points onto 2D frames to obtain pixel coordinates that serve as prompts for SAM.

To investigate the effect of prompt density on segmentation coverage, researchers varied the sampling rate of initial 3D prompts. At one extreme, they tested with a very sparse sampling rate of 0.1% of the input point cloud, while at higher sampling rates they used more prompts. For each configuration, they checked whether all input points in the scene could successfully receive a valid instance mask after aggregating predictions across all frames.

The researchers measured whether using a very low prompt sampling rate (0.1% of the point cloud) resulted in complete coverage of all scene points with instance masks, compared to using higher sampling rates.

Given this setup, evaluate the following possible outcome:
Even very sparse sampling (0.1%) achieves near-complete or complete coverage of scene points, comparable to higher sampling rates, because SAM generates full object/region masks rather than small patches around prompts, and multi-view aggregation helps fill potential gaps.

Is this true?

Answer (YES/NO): NO